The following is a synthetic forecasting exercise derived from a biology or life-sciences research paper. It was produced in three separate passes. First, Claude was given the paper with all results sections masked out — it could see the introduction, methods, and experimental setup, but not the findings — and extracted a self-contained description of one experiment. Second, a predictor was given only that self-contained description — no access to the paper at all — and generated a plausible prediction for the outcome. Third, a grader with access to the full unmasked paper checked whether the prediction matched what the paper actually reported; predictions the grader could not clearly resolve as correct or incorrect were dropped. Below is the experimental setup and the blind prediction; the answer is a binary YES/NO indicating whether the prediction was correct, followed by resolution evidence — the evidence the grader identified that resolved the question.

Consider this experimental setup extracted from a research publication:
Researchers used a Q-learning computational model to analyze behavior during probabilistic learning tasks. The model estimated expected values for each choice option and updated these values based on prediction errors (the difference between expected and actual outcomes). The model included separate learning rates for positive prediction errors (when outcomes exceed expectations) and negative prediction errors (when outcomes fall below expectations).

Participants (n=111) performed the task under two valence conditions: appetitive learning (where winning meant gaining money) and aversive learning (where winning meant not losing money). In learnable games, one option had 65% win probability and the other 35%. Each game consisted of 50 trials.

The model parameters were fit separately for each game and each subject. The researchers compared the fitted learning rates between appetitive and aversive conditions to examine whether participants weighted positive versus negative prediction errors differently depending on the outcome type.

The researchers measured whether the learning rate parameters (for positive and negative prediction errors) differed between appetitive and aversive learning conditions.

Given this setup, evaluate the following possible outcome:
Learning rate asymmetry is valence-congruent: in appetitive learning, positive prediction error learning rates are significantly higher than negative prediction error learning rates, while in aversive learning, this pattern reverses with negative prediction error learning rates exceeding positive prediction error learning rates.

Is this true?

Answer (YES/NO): NO